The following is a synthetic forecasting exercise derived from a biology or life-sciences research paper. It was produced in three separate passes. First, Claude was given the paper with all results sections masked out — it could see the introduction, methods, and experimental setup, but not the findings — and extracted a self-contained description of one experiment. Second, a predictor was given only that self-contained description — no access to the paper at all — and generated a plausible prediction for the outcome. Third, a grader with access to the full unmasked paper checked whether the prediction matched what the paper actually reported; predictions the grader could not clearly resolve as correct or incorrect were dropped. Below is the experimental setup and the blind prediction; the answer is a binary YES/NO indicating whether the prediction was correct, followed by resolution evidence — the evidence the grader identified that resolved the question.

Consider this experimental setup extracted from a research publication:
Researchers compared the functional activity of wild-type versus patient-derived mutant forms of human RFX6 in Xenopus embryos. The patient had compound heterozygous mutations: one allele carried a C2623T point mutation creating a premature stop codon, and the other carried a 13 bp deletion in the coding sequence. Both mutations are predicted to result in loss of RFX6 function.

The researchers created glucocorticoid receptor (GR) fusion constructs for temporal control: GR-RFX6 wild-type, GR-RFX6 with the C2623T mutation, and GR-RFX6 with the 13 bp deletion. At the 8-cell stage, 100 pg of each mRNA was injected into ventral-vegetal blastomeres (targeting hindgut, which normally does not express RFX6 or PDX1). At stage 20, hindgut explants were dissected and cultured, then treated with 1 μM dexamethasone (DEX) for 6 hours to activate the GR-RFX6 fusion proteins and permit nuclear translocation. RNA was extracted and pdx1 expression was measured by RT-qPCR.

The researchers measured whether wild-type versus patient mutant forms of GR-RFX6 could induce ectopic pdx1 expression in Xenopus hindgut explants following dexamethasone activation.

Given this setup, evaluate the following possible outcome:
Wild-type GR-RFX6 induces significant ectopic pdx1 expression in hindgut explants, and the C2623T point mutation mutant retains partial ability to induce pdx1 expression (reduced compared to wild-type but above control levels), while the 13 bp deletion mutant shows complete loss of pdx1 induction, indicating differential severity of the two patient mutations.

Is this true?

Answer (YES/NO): NO